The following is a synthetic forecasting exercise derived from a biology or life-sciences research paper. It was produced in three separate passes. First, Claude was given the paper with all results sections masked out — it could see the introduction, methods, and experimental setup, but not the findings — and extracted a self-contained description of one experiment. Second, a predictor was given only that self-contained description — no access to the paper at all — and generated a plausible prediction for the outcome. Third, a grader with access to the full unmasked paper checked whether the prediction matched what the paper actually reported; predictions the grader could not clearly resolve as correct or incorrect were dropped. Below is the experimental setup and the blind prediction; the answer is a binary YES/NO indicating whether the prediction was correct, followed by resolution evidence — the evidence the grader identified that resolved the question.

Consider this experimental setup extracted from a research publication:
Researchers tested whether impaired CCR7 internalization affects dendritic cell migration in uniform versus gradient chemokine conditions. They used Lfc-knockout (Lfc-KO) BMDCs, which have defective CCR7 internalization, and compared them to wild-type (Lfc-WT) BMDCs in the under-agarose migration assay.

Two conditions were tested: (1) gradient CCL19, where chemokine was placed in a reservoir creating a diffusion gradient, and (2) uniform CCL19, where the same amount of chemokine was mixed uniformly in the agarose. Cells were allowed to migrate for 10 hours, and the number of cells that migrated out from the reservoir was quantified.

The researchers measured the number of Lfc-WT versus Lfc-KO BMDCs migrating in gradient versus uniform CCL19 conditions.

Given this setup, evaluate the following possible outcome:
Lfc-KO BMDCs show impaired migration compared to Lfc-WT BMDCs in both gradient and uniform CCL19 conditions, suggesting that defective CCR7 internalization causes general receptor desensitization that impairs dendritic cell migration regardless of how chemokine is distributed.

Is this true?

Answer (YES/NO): NO